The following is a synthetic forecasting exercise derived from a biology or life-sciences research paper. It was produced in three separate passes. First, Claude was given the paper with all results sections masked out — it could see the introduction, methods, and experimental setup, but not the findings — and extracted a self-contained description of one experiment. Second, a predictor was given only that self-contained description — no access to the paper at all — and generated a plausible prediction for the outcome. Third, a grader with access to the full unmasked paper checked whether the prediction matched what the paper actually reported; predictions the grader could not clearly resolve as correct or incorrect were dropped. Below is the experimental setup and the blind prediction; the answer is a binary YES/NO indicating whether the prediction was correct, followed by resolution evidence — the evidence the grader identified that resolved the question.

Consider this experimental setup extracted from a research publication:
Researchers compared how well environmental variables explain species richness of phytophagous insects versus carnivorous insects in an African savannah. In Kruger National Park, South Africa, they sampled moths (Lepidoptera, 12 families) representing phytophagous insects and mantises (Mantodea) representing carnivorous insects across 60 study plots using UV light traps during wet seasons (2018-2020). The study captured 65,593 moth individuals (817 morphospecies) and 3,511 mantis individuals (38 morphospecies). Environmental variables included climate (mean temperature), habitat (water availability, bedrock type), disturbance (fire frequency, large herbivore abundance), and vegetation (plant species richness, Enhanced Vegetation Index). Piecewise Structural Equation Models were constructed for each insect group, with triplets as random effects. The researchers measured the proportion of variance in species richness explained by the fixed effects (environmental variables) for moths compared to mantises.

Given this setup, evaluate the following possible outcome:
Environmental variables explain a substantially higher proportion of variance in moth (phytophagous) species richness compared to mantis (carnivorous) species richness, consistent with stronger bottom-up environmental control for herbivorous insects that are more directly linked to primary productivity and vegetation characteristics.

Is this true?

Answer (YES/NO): YES